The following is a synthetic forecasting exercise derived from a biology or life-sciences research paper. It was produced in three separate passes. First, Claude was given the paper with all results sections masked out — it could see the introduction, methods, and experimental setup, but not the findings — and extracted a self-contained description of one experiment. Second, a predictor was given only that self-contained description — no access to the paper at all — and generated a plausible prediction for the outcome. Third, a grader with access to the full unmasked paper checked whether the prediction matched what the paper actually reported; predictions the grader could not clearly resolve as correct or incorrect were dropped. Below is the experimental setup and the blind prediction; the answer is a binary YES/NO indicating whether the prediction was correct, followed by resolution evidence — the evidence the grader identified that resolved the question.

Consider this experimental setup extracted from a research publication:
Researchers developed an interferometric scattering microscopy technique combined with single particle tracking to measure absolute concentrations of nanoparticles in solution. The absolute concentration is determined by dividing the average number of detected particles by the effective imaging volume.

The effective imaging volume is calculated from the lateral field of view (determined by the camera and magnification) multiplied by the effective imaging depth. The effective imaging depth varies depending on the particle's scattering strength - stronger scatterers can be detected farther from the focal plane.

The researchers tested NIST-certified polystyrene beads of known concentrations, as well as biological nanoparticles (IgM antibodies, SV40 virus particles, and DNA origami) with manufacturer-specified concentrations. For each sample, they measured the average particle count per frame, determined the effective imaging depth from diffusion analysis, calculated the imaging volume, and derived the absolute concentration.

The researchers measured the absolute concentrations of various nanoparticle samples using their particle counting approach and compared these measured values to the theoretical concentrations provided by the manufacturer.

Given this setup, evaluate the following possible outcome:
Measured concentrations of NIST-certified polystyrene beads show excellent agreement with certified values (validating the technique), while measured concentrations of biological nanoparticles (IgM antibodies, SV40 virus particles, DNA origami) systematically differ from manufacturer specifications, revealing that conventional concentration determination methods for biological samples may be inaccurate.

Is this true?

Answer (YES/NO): NO